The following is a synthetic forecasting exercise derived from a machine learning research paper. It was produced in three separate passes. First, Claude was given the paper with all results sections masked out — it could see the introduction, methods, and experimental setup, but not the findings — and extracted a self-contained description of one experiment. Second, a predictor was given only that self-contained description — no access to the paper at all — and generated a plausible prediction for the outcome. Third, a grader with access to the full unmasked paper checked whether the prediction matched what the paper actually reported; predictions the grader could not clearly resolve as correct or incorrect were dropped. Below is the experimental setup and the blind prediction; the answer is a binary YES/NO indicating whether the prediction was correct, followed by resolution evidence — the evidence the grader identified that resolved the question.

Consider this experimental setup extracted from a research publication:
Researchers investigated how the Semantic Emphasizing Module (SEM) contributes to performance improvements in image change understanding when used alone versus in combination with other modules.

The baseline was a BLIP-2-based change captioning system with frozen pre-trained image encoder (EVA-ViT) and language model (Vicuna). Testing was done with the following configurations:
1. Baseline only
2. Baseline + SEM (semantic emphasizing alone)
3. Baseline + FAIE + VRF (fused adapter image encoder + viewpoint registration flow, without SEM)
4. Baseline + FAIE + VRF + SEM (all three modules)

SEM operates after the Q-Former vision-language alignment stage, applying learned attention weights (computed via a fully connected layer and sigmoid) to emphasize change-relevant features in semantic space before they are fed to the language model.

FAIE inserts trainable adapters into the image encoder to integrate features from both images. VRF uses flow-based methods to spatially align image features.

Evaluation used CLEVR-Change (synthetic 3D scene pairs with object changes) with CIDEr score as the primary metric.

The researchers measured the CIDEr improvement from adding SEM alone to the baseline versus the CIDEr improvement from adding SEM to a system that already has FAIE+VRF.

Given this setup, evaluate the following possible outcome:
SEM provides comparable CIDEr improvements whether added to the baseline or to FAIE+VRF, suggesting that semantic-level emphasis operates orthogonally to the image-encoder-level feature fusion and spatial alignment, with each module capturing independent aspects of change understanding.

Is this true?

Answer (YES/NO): YES